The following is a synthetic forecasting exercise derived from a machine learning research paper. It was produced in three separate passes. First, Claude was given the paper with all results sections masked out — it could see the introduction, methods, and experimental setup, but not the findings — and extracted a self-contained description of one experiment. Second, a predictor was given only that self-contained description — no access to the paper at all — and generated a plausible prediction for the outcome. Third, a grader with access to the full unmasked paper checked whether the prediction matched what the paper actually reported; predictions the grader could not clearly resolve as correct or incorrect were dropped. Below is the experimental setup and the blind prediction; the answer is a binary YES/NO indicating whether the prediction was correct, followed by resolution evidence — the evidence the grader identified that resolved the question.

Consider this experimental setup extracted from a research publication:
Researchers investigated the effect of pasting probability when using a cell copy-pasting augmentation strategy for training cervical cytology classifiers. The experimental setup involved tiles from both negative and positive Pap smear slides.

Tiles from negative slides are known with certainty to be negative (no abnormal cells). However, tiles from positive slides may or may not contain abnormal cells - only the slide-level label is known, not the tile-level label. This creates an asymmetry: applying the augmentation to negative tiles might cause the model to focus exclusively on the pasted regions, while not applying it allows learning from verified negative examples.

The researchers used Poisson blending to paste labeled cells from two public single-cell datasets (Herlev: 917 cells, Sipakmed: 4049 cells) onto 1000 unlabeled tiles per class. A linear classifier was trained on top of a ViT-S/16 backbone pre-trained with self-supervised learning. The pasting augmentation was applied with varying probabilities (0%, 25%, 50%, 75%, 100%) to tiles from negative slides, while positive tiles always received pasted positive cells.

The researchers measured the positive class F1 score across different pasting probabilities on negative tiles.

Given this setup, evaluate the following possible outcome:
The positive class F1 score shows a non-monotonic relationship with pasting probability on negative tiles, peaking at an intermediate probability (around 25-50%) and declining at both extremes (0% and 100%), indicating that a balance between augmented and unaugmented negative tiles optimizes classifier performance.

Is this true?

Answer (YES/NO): YES